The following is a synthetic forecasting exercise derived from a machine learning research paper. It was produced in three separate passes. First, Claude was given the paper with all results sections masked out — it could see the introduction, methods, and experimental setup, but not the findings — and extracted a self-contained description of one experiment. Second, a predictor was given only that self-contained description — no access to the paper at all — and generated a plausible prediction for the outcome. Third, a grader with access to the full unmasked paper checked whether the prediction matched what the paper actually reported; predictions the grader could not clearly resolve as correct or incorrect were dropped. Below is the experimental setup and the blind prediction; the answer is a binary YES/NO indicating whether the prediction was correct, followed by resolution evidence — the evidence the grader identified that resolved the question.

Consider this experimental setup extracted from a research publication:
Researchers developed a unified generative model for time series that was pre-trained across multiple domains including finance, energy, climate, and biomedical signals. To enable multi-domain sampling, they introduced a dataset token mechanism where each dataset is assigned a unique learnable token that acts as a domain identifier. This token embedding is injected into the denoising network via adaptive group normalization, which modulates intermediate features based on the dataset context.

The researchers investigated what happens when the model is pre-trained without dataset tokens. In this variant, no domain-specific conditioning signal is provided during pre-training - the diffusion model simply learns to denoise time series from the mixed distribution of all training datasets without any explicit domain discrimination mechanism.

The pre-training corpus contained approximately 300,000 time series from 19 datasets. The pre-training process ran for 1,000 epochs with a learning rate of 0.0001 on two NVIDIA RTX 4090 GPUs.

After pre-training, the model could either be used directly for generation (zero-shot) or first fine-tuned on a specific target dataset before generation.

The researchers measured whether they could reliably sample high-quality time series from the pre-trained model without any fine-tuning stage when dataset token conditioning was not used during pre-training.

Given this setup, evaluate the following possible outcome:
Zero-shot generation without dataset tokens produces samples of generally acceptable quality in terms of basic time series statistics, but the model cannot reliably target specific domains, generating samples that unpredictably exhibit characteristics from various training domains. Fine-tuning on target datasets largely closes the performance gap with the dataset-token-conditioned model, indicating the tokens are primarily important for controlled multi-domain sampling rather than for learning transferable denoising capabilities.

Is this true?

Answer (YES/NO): NO